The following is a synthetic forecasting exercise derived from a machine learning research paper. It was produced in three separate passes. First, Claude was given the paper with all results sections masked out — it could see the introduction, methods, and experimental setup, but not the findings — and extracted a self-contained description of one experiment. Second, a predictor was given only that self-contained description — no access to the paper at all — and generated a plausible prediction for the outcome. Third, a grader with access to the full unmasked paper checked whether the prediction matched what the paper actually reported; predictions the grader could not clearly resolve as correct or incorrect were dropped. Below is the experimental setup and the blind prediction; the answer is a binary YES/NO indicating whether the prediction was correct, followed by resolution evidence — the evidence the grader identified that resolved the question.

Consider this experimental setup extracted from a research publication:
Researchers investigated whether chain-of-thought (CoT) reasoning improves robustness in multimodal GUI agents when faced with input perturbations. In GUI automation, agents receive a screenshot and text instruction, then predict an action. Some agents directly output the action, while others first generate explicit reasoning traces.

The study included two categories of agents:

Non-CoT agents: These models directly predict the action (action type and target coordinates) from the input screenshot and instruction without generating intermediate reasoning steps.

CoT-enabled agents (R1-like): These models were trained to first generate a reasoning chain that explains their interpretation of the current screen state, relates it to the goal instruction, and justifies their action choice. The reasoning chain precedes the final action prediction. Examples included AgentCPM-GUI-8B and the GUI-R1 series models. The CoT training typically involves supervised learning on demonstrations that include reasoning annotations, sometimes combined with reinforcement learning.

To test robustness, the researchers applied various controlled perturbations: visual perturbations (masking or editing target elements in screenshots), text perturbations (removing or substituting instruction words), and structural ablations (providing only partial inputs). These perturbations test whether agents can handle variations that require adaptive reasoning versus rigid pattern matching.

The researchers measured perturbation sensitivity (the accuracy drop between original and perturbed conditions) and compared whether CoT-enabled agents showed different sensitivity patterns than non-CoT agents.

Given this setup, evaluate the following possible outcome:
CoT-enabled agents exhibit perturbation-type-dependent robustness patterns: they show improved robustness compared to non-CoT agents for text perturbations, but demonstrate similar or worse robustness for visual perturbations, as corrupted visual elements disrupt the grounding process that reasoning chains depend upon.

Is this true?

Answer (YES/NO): NO